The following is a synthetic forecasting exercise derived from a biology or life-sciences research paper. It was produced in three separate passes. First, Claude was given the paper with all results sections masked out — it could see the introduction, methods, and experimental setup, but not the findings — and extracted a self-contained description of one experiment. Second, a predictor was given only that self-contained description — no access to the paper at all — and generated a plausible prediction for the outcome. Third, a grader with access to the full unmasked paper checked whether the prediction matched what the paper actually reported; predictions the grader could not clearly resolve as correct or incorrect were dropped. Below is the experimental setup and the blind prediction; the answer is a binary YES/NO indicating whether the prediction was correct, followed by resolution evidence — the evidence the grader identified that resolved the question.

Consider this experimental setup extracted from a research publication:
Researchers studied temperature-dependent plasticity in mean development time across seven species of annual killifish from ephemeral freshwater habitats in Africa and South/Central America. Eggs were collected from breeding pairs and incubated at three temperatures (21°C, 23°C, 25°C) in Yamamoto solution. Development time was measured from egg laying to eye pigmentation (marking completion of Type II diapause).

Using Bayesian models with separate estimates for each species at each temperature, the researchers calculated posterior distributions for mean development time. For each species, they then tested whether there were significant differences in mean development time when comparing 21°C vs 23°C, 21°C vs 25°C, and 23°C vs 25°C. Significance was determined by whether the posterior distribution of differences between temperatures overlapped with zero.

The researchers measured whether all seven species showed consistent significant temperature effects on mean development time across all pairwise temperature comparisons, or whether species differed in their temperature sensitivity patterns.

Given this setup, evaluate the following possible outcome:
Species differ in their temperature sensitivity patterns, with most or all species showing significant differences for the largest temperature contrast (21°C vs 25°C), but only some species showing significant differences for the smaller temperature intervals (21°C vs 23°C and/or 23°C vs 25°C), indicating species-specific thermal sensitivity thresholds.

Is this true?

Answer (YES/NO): NO